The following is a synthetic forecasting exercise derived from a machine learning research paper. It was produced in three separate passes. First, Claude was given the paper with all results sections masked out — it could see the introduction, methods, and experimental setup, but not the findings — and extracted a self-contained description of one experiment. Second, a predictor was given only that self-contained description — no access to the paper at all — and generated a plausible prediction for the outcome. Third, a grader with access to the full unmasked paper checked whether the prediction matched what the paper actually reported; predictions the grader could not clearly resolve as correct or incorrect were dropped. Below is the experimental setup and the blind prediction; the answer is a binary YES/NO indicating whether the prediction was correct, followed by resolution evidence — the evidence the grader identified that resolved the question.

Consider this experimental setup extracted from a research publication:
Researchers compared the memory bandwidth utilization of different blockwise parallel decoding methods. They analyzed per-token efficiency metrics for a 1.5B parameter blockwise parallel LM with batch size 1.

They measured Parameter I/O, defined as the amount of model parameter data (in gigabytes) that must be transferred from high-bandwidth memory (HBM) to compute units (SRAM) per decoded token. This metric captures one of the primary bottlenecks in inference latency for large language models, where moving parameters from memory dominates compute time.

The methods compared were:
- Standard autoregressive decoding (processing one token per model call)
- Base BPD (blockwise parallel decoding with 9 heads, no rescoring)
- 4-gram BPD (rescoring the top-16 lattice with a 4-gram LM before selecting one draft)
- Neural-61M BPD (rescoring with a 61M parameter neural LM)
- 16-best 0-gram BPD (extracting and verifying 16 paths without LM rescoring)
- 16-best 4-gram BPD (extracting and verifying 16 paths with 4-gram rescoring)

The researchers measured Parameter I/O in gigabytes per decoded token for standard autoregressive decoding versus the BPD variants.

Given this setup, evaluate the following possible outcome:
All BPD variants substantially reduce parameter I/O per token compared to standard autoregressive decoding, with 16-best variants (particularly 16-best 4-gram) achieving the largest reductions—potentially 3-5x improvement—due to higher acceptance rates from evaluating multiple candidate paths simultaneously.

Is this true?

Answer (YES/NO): NO